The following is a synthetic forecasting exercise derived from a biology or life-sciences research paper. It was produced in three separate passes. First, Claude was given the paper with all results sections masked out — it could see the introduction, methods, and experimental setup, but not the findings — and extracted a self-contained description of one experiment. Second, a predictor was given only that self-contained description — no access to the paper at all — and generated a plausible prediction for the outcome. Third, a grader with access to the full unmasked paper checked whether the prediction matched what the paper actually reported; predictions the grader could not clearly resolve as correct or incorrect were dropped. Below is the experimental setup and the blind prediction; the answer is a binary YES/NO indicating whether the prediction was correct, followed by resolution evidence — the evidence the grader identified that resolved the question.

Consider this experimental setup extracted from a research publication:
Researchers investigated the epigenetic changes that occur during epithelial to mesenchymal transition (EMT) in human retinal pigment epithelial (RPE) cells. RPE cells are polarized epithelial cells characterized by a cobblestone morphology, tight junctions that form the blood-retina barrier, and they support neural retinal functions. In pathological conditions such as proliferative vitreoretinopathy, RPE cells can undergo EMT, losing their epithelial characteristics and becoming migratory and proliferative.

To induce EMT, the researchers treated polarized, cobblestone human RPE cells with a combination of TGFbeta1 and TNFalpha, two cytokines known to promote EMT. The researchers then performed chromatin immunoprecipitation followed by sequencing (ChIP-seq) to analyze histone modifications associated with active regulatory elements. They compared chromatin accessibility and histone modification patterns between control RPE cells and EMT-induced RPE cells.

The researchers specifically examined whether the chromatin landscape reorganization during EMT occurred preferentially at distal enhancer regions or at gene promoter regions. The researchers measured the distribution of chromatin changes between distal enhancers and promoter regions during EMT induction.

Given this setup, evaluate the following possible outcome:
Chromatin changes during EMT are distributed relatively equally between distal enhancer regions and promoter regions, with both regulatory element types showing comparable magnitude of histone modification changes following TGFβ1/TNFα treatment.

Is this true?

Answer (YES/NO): NO